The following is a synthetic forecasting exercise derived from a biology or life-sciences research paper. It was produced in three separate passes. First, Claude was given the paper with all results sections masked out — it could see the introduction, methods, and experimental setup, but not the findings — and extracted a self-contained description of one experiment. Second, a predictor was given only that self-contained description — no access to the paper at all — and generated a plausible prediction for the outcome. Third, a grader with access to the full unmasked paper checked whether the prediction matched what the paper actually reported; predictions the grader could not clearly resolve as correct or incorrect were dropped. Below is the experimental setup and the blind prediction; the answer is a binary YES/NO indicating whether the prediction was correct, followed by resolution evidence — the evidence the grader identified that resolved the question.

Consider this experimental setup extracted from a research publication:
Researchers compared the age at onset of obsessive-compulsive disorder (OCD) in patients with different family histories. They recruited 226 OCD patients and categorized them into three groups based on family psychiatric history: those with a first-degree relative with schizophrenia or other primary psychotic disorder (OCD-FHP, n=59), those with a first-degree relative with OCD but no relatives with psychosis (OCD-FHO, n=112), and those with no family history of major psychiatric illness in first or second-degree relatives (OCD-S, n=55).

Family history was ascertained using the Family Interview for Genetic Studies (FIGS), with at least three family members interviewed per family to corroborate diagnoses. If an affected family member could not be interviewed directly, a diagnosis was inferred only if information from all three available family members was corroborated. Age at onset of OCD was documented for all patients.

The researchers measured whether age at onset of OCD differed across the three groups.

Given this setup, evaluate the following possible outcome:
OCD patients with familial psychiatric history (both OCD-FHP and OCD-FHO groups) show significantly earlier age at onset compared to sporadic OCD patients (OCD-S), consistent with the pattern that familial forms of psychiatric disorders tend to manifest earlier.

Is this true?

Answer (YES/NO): NO